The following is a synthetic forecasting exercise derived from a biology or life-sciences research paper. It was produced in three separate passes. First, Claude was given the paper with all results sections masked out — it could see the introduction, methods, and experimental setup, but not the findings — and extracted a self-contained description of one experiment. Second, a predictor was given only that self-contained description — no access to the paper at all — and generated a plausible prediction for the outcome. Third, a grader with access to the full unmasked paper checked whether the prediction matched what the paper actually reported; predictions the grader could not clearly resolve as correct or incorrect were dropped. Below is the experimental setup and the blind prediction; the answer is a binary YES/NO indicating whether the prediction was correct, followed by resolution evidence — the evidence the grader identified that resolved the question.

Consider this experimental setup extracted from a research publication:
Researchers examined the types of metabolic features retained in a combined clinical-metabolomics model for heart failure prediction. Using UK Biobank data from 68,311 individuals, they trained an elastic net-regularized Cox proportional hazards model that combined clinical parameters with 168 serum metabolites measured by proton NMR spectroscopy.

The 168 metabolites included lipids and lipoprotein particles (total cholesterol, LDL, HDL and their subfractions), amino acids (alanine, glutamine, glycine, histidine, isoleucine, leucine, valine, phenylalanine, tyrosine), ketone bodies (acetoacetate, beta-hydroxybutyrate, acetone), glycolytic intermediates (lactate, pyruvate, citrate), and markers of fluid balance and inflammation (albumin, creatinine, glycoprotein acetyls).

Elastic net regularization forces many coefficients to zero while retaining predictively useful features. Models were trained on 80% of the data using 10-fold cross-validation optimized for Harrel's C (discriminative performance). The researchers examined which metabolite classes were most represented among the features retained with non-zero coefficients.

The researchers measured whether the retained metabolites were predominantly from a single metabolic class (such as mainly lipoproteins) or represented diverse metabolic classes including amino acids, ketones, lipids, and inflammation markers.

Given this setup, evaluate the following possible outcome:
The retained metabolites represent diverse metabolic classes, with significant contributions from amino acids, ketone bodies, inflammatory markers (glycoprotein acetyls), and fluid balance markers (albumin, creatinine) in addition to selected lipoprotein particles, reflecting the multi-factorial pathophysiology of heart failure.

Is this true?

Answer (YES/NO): NO